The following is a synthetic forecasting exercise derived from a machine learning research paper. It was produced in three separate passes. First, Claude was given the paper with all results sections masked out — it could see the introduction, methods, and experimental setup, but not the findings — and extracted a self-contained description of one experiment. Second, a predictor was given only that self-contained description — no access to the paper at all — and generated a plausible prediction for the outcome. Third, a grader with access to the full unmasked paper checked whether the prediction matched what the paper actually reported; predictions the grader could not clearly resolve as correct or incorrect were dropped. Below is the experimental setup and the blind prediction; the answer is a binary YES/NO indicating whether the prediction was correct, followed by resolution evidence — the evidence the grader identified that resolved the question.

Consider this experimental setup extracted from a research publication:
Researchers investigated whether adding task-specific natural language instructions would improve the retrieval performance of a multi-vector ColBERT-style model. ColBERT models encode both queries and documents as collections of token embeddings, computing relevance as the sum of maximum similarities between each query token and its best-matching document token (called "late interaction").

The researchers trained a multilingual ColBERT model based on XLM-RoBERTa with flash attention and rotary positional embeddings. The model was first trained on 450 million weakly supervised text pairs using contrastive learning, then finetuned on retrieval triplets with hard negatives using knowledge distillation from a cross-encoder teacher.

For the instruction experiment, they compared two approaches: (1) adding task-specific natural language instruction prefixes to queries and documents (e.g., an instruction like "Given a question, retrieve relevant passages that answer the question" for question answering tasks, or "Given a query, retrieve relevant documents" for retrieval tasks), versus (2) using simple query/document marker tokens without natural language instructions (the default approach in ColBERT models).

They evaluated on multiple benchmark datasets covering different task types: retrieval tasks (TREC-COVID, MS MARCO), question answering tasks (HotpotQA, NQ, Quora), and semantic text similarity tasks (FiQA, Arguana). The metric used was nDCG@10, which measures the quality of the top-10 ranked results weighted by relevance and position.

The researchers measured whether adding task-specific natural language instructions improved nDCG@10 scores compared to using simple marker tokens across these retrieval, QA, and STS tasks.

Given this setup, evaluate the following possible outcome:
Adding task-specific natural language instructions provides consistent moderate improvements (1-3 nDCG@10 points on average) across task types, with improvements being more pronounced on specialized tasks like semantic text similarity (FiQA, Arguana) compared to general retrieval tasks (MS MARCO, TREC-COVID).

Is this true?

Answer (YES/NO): NO